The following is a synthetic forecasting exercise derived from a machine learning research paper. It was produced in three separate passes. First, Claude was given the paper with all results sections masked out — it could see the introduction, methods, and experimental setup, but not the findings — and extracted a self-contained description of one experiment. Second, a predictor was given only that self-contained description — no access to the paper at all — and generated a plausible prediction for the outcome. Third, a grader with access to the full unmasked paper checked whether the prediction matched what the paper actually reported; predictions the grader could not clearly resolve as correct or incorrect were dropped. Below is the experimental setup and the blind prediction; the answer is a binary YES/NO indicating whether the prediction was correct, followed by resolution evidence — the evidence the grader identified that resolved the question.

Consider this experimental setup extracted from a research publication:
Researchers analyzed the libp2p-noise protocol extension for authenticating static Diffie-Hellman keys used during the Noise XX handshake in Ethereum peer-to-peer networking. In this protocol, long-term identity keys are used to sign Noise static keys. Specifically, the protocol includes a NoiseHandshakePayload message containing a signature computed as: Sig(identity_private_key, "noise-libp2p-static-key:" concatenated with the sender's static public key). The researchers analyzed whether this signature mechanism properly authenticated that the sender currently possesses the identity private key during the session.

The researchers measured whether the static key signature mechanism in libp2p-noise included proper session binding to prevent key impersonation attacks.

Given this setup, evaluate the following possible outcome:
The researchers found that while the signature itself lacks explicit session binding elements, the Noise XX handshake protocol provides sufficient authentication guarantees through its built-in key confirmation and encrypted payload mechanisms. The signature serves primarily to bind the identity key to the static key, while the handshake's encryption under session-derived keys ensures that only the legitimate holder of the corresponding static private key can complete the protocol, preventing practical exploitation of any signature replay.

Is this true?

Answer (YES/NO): NO